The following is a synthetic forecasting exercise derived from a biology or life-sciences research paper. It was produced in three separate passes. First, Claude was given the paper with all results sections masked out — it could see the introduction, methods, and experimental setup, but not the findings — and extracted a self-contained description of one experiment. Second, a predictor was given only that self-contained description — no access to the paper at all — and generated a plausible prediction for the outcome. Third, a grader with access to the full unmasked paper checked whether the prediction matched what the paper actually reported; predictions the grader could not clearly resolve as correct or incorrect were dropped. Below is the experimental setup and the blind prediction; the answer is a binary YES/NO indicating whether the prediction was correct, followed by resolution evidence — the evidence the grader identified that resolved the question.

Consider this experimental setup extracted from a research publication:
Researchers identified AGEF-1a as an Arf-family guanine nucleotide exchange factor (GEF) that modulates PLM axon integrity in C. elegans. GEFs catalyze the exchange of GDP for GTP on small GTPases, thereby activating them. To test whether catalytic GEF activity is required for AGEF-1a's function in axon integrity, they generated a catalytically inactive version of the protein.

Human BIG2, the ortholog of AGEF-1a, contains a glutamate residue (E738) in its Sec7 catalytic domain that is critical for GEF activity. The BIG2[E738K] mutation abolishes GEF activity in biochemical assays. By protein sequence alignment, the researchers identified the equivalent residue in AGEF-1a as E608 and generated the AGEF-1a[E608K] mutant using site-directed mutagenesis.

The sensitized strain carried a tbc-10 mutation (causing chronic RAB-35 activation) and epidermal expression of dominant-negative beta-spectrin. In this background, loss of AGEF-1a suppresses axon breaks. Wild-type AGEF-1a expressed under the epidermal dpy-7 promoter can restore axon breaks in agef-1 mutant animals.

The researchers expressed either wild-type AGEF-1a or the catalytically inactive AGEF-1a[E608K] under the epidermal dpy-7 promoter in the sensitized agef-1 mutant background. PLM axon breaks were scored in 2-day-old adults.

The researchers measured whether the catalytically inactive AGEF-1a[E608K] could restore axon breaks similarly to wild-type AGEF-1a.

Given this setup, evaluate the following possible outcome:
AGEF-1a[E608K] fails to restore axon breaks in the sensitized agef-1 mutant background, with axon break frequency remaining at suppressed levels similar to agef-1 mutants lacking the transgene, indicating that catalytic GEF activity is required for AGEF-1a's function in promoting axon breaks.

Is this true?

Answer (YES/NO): YES